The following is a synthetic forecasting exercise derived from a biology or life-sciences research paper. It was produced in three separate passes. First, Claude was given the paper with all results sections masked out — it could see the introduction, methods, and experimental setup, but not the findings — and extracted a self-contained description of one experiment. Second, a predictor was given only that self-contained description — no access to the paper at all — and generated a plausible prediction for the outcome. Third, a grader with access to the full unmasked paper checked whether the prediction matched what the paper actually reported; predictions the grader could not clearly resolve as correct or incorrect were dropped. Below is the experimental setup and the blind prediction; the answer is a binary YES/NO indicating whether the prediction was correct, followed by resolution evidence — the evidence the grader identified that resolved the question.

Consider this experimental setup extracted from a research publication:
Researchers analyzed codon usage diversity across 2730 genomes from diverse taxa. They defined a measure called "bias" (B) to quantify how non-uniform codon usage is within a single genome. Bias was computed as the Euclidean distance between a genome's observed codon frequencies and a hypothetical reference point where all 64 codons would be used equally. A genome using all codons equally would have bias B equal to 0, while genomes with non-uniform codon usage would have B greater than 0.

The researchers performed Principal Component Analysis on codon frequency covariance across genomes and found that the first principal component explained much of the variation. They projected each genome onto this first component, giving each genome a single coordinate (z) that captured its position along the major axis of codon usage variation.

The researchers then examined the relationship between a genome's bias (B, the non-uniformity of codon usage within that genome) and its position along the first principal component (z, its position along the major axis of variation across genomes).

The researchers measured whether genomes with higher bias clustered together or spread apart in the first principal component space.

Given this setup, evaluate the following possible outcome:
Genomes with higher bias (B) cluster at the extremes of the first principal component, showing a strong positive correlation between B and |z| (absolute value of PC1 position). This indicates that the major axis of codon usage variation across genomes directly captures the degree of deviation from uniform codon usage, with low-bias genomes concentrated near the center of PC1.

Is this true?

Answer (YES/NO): YES